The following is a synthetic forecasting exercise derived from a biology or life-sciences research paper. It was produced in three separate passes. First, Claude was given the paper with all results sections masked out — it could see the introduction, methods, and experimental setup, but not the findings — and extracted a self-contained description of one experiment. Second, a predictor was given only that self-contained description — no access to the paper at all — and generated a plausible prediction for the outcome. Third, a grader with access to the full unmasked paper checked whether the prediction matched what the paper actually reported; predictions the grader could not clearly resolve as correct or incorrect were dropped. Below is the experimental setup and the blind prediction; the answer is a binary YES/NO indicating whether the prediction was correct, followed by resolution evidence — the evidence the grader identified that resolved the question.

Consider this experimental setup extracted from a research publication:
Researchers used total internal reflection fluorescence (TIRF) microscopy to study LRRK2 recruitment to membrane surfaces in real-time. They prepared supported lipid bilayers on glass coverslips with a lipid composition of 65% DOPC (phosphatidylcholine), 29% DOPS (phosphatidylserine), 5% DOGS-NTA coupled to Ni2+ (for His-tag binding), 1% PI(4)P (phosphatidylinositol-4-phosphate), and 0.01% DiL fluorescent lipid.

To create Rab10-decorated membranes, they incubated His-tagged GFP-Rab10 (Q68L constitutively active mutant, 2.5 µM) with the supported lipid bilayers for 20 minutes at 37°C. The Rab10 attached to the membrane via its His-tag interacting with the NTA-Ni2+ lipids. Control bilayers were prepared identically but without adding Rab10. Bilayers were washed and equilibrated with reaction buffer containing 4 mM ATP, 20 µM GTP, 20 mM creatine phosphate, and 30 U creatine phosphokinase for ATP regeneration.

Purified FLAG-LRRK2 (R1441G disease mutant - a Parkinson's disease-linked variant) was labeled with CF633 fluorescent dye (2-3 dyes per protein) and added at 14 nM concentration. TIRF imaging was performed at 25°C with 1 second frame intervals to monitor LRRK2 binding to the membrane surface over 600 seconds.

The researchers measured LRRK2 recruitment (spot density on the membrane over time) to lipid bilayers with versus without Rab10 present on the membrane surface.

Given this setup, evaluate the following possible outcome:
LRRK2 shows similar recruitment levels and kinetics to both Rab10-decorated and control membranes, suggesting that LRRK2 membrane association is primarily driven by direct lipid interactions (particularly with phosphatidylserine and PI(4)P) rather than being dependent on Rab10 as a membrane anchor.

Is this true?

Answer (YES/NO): NO